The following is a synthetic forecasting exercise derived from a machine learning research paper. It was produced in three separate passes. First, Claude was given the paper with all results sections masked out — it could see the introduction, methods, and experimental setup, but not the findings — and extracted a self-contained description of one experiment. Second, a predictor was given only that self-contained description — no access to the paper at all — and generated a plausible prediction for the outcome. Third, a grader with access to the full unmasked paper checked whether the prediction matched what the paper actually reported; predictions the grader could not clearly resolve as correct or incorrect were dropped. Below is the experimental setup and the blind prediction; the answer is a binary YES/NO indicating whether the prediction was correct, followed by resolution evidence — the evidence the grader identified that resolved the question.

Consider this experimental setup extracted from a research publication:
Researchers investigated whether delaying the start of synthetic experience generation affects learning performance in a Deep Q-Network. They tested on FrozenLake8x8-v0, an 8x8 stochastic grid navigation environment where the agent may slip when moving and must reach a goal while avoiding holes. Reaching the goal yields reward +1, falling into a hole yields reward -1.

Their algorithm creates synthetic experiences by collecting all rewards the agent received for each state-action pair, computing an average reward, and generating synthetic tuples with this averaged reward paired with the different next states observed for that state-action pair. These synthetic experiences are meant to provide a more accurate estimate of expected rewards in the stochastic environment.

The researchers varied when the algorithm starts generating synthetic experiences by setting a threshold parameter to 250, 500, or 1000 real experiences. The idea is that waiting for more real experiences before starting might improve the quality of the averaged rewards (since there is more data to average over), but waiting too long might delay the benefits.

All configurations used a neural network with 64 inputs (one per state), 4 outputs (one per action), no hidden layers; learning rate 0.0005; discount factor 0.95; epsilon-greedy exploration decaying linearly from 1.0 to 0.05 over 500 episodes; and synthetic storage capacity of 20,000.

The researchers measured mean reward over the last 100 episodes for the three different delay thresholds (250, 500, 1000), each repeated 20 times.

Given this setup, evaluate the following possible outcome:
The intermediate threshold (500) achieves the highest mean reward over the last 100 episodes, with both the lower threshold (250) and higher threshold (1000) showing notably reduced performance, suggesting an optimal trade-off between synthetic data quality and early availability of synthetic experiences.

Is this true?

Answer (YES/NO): NO